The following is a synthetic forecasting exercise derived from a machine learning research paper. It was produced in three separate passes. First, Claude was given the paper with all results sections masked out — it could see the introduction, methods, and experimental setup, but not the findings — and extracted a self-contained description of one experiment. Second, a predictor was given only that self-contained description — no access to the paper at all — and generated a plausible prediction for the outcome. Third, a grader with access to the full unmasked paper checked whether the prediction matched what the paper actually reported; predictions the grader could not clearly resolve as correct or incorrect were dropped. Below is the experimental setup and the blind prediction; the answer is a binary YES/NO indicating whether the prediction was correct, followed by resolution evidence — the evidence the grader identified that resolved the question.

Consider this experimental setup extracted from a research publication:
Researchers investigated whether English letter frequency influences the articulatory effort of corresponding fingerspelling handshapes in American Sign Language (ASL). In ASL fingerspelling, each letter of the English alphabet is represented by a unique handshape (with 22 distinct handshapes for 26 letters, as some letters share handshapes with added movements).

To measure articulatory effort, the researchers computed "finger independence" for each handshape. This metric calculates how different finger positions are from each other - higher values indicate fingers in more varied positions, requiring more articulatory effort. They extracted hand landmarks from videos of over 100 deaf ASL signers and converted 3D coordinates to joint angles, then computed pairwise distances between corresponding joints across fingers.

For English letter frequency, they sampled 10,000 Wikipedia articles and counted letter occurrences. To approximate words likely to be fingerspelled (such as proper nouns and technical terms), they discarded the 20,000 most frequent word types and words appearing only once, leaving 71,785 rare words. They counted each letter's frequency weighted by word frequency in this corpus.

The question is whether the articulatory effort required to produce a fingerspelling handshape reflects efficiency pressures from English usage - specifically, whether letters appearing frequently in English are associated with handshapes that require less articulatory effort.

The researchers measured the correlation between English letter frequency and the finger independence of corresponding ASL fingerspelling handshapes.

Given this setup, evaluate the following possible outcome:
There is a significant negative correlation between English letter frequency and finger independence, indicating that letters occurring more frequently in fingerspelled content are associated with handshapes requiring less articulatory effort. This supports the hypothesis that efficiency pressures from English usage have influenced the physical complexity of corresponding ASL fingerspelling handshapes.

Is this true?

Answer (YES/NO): NO